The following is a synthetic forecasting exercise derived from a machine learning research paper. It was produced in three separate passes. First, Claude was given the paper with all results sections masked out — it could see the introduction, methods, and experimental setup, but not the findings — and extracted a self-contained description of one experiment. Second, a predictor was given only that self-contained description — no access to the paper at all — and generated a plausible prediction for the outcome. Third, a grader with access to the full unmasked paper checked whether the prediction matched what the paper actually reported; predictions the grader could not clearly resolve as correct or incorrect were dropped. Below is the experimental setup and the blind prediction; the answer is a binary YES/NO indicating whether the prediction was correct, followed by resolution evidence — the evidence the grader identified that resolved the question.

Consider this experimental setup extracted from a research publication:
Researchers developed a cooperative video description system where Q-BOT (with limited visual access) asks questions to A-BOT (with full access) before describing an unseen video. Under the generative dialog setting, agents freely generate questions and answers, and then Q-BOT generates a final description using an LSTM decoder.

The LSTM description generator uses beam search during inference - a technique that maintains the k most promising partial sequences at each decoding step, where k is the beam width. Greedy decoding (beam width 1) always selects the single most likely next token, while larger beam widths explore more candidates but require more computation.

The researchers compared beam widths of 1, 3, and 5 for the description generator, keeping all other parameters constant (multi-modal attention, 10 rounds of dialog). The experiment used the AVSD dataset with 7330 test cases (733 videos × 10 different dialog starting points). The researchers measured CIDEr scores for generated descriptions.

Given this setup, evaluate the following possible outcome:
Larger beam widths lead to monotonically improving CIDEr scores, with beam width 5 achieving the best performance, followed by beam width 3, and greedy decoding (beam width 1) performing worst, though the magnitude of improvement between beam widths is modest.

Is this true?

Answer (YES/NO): NO